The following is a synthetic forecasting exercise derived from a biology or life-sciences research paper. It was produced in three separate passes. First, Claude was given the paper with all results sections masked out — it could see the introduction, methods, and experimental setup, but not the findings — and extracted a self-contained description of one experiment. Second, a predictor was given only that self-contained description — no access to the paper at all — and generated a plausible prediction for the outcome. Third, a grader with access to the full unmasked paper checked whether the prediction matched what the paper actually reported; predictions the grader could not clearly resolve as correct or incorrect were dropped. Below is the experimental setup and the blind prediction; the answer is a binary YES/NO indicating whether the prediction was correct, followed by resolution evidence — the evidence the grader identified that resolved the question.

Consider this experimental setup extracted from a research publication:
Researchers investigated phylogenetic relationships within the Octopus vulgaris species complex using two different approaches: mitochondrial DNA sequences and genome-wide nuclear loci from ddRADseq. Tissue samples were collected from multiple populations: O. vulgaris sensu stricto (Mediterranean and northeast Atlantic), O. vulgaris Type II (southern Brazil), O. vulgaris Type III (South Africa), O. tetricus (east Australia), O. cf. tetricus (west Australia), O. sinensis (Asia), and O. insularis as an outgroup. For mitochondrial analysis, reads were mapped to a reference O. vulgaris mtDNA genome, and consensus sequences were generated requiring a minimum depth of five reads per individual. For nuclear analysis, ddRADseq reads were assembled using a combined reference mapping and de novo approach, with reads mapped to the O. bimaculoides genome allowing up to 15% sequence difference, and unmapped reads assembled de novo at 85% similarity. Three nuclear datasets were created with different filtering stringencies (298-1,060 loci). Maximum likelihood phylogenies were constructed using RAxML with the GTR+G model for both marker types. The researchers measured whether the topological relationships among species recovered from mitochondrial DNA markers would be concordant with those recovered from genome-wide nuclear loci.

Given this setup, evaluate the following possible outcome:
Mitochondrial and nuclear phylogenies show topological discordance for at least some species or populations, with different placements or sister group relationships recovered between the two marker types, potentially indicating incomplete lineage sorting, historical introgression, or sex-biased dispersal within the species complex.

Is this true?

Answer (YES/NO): YES